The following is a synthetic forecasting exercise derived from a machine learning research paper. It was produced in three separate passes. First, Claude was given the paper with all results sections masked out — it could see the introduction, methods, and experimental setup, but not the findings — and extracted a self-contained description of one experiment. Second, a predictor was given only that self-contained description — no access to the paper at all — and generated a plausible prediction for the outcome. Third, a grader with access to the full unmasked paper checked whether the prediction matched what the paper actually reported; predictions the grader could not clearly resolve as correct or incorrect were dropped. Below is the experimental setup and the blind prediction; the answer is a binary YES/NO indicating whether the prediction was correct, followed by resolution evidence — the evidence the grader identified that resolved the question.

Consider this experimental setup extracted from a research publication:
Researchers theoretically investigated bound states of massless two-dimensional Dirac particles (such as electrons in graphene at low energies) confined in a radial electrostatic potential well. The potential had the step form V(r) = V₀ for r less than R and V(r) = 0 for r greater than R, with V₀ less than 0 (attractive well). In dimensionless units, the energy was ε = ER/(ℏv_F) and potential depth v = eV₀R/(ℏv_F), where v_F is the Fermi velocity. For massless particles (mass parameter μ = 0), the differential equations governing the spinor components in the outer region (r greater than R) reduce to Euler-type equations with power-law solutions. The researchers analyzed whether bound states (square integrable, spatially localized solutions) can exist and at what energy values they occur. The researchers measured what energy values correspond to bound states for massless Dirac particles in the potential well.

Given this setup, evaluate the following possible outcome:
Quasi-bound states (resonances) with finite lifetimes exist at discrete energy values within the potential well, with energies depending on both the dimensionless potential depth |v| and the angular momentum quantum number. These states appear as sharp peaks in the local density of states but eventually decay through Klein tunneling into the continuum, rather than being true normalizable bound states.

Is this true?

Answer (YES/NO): NO